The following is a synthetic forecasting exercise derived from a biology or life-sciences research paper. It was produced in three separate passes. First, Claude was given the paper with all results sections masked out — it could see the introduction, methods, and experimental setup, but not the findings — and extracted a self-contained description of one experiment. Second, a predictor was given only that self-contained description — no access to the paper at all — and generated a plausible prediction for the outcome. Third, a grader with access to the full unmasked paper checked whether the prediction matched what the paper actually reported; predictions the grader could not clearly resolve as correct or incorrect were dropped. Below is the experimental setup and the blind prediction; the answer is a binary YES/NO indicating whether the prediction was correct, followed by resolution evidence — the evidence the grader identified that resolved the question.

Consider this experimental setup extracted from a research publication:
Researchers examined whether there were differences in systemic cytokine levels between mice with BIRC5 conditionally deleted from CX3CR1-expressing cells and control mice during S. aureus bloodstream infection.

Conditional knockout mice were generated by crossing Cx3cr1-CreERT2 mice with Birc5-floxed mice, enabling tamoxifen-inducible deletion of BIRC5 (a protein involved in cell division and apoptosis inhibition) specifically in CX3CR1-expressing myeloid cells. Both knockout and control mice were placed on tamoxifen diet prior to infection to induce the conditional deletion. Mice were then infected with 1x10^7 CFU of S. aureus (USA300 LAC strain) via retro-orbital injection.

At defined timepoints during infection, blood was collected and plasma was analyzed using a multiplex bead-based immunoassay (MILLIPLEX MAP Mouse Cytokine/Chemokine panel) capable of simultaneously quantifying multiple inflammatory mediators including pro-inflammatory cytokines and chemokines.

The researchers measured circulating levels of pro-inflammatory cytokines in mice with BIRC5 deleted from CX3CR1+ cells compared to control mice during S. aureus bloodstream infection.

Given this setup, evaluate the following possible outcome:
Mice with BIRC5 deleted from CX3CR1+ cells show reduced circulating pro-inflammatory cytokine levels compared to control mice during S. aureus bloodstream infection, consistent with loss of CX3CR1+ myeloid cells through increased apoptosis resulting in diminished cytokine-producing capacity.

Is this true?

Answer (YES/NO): NO